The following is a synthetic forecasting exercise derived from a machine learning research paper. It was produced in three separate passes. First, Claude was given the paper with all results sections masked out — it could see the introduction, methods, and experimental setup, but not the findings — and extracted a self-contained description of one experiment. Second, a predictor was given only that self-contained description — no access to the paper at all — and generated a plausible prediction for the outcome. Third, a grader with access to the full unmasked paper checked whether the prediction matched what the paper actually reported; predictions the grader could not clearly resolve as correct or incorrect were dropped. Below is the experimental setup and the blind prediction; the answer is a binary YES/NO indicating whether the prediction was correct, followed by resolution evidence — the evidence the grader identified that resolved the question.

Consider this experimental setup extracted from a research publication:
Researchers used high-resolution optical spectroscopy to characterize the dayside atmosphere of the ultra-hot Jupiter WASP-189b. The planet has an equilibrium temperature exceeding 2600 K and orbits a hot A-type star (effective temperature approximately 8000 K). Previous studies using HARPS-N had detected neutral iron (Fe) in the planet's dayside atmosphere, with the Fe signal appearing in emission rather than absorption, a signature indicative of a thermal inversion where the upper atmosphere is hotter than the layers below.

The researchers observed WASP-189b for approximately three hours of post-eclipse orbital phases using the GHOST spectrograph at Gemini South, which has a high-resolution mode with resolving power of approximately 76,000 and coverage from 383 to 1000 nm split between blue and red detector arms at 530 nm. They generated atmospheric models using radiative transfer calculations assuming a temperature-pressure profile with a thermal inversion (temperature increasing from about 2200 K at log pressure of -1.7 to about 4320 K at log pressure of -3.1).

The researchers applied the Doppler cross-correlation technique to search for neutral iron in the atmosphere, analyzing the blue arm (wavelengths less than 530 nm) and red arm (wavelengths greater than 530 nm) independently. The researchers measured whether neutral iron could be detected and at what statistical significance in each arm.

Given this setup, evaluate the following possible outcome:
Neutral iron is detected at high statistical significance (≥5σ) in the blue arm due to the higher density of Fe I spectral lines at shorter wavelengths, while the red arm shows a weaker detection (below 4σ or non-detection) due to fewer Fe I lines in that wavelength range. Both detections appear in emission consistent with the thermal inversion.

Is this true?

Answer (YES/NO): NO